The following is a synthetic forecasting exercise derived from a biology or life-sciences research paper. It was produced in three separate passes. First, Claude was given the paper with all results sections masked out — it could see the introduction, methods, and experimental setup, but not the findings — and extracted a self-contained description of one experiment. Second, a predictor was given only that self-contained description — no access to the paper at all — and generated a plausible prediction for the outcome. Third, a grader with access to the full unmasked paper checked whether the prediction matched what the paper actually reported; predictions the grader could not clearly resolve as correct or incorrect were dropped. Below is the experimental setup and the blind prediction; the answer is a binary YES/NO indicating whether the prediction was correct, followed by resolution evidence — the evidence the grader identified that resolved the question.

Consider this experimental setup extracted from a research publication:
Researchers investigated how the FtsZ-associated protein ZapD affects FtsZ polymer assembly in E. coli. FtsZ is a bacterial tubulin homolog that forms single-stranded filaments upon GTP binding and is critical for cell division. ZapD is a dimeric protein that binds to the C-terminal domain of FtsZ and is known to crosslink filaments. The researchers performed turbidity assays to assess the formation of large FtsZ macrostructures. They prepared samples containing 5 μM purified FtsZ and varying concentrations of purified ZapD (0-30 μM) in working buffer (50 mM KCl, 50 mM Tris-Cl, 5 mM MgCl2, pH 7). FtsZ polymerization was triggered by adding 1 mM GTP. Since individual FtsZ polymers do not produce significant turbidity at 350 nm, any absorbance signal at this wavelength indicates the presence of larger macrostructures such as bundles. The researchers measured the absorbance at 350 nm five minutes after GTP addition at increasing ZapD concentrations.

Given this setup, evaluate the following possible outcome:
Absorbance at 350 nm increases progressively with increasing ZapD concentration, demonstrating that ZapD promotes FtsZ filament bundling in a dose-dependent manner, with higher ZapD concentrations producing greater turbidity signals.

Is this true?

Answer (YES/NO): NO